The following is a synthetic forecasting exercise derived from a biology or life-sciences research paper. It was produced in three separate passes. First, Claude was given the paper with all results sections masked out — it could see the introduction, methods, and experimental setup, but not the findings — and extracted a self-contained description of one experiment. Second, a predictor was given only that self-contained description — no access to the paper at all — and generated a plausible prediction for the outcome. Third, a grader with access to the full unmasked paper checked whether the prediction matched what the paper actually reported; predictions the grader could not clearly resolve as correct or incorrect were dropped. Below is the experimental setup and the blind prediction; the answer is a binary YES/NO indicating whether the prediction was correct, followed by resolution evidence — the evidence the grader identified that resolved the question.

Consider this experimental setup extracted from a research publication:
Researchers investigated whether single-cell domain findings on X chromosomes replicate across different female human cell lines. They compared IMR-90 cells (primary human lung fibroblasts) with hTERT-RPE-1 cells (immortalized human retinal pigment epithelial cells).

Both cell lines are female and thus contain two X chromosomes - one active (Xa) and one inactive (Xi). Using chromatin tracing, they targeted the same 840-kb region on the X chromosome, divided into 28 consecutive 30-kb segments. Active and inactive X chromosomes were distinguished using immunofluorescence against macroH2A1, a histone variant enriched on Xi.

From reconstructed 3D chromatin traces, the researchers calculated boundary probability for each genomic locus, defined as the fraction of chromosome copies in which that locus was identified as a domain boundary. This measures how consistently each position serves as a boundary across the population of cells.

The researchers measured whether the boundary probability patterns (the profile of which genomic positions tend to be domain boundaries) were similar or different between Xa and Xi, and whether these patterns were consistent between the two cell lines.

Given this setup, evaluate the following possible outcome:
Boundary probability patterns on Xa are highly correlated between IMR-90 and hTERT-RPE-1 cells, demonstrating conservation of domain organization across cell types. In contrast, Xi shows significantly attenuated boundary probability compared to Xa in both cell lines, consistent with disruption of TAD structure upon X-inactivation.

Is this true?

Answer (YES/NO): NO